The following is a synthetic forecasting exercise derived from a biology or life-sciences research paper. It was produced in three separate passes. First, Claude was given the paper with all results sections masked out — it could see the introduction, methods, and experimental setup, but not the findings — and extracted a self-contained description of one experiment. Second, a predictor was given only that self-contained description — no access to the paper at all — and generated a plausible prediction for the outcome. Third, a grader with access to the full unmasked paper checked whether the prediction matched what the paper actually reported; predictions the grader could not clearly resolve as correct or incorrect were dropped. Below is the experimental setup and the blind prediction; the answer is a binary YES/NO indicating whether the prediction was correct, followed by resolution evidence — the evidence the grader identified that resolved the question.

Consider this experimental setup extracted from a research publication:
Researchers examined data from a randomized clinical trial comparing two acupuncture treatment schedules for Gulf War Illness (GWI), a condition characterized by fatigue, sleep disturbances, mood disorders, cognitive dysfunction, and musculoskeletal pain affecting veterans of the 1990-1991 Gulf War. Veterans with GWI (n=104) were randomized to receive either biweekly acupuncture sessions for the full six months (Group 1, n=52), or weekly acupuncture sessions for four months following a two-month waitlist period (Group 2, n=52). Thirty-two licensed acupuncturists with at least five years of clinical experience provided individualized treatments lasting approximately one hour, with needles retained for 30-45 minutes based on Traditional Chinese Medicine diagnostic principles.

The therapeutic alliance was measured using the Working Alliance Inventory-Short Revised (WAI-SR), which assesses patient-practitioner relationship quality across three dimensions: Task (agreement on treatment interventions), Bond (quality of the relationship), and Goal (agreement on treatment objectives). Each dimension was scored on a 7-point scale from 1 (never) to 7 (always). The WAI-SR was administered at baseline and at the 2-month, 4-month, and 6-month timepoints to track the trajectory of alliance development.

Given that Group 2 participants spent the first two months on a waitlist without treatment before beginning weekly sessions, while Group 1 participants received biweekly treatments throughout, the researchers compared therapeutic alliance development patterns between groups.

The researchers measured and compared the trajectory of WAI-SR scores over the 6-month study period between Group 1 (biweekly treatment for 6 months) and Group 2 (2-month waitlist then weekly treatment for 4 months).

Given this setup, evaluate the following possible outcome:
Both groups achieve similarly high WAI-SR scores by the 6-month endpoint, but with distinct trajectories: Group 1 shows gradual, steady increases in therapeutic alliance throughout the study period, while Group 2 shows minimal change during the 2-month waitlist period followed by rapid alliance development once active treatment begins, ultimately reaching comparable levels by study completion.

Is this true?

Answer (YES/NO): YES